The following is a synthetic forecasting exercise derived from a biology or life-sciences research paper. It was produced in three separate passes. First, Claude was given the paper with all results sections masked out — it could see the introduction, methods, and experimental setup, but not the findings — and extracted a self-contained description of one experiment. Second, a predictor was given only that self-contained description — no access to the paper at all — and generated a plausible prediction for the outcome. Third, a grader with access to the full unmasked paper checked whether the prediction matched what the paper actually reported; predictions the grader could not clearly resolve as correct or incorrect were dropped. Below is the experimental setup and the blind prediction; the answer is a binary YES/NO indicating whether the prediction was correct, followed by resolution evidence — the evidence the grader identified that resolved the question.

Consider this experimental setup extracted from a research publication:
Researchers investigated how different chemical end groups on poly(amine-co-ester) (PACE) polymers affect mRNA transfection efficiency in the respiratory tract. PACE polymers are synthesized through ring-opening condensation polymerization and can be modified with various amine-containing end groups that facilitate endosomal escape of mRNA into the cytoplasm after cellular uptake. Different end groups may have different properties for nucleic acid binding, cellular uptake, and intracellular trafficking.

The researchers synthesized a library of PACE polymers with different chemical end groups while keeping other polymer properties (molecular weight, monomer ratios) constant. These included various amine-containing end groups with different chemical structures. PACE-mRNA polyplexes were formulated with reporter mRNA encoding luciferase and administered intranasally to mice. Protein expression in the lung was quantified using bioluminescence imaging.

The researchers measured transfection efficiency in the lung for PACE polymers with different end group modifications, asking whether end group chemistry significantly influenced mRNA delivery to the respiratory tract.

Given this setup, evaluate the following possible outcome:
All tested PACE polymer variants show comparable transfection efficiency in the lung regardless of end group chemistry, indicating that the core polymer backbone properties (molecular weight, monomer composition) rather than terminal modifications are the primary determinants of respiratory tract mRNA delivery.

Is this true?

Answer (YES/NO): NO